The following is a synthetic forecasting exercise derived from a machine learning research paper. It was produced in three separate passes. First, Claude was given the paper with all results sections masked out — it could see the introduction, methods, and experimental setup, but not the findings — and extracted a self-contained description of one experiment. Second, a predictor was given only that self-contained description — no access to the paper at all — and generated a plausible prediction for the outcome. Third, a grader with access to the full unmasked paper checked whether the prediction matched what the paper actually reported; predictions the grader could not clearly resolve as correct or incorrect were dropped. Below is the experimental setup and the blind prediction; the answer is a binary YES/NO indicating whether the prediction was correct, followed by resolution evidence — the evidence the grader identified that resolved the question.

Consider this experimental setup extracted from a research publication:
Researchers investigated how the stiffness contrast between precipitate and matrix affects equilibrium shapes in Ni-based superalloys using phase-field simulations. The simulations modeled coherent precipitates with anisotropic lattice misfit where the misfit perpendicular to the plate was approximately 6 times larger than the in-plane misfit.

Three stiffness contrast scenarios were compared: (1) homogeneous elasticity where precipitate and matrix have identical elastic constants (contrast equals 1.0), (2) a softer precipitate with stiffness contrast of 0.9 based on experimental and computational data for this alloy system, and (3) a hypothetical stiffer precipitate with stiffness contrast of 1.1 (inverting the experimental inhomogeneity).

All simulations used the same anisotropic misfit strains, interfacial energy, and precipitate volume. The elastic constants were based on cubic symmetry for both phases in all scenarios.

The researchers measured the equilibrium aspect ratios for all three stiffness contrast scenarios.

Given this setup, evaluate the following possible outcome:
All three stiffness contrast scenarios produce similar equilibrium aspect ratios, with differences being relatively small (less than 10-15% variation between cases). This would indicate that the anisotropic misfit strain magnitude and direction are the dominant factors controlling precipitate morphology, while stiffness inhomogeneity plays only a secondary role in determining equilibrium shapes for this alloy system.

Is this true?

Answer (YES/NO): YES